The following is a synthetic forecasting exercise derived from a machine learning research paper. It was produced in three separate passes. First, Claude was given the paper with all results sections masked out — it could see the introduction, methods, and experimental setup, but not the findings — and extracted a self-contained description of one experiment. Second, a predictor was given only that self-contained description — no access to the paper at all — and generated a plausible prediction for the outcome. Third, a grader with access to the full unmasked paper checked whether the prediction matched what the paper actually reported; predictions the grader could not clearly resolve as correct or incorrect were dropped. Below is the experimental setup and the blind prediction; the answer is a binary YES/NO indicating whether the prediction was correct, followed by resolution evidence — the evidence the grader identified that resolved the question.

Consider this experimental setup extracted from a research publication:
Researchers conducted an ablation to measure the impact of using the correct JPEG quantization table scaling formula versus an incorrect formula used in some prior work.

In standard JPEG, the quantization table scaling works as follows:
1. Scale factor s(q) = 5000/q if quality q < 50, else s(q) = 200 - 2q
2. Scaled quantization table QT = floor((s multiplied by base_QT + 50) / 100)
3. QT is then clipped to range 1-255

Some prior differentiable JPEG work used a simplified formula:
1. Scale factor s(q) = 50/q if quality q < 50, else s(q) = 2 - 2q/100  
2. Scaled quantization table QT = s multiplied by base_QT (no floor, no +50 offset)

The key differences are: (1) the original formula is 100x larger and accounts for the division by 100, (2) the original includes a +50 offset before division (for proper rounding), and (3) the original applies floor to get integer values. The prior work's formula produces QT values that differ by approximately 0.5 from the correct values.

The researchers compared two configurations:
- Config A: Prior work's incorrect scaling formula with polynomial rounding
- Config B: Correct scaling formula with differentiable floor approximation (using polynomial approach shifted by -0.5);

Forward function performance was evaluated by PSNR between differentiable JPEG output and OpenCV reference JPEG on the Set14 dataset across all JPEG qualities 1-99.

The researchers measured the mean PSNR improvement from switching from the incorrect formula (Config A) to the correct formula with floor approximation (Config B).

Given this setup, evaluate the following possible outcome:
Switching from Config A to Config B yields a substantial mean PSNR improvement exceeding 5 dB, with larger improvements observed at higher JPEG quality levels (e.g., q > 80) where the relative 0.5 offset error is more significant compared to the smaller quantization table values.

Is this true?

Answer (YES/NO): NO